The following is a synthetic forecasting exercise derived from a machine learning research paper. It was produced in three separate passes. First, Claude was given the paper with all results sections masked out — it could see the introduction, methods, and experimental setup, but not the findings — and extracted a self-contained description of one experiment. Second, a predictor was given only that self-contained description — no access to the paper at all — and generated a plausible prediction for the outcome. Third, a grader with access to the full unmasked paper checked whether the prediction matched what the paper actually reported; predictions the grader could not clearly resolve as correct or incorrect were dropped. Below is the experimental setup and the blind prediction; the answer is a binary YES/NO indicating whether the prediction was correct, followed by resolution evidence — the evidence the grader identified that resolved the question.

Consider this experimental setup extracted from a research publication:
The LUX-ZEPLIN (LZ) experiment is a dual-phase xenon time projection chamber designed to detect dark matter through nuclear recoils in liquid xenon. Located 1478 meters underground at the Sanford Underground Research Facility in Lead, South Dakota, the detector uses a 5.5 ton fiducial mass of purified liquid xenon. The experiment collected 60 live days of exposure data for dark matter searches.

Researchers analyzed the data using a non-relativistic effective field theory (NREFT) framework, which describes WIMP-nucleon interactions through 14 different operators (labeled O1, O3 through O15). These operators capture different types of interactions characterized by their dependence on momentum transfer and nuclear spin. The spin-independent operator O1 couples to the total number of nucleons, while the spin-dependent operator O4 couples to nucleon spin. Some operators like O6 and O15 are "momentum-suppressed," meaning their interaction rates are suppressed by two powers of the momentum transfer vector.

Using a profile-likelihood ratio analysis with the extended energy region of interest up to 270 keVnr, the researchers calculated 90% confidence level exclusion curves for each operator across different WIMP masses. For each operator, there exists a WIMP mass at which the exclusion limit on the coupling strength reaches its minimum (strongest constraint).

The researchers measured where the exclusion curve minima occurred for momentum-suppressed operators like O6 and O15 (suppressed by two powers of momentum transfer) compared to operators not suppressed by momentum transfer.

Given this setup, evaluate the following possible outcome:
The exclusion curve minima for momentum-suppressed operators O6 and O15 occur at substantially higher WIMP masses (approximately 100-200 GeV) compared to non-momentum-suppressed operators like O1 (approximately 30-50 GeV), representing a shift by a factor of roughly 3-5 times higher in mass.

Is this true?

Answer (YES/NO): NO